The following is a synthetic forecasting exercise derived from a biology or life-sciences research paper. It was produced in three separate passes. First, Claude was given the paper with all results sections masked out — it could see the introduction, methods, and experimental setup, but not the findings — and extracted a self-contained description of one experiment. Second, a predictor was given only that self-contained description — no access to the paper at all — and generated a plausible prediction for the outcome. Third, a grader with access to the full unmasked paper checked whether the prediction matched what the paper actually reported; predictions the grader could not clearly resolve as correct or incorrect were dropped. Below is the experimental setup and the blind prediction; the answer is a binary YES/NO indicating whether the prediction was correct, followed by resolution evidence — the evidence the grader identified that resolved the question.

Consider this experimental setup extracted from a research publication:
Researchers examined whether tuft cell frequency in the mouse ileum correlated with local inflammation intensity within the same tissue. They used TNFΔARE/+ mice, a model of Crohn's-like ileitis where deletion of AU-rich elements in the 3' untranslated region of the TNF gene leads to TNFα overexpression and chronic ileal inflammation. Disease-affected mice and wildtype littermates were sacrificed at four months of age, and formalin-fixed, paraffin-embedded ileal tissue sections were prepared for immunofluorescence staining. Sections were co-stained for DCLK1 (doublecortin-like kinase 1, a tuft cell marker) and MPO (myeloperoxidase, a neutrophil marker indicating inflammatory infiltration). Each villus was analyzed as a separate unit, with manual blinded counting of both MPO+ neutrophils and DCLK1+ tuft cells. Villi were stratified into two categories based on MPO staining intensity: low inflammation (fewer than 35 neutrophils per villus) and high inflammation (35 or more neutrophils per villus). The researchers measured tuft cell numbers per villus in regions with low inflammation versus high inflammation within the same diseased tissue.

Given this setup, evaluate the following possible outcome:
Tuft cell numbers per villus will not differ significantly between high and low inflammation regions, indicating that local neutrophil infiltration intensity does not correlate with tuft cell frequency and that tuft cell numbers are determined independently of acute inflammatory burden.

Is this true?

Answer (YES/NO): NO